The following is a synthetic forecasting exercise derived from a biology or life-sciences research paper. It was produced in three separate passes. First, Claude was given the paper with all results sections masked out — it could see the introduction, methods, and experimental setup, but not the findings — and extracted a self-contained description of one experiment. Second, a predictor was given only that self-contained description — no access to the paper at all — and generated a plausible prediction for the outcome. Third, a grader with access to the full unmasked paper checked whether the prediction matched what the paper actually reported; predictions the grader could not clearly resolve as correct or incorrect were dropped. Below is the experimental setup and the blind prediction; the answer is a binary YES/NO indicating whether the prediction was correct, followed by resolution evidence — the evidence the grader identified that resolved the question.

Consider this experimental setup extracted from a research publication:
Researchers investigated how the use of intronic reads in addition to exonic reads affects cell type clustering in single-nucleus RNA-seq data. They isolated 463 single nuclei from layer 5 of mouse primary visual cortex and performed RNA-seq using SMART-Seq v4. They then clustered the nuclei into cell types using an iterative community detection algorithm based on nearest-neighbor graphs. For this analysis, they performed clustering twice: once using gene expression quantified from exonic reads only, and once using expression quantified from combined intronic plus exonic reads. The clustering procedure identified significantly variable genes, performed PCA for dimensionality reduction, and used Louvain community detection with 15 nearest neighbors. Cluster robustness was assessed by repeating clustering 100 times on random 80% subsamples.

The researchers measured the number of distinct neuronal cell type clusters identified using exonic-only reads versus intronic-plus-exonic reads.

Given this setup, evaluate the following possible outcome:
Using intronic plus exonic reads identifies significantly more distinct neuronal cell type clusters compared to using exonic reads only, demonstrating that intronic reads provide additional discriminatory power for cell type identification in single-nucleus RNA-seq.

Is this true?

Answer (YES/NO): YES